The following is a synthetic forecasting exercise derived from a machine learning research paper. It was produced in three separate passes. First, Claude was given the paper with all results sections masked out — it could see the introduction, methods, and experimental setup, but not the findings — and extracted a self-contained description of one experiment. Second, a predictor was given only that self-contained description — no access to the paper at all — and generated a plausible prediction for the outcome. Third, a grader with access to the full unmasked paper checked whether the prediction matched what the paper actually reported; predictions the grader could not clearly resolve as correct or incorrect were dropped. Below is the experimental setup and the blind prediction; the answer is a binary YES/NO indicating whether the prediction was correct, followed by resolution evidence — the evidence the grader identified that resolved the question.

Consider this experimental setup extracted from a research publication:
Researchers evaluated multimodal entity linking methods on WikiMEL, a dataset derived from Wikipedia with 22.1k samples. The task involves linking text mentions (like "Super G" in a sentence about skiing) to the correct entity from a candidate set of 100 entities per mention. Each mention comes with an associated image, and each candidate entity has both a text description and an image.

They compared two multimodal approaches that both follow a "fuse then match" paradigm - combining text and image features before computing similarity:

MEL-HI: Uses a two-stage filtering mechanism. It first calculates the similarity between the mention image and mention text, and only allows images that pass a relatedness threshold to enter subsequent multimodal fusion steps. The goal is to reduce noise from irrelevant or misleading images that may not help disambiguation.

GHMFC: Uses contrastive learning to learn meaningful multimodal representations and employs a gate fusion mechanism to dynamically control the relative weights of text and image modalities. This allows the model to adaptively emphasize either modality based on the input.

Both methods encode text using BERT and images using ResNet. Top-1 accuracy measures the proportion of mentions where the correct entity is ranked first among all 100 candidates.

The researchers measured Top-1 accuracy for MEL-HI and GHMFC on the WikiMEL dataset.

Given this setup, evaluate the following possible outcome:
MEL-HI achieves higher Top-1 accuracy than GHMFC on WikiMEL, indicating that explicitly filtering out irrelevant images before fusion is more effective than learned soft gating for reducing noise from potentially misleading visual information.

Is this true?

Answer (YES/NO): NO